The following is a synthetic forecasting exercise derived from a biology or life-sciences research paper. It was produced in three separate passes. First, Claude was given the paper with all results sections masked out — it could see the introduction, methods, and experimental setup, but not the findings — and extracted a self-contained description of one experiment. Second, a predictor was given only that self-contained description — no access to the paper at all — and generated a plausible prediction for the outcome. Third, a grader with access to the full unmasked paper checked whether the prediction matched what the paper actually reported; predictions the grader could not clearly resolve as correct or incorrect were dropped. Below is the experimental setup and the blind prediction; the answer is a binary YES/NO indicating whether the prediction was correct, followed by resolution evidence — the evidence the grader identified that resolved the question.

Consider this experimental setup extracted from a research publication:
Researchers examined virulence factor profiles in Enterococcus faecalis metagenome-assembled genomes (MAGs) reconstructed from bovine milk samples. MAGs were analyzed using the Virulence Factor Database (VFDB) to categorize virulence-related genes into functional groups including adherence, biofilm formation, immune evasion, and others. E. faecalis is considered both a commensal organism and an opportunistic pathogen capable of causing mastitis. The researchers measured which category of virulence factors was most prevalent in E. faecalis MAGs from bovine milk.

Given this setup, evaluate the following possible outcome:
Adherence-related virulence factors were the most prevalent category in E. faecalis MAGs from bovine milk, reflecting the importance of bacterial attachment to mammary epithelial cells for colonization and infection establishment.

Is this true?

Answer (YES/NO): YES